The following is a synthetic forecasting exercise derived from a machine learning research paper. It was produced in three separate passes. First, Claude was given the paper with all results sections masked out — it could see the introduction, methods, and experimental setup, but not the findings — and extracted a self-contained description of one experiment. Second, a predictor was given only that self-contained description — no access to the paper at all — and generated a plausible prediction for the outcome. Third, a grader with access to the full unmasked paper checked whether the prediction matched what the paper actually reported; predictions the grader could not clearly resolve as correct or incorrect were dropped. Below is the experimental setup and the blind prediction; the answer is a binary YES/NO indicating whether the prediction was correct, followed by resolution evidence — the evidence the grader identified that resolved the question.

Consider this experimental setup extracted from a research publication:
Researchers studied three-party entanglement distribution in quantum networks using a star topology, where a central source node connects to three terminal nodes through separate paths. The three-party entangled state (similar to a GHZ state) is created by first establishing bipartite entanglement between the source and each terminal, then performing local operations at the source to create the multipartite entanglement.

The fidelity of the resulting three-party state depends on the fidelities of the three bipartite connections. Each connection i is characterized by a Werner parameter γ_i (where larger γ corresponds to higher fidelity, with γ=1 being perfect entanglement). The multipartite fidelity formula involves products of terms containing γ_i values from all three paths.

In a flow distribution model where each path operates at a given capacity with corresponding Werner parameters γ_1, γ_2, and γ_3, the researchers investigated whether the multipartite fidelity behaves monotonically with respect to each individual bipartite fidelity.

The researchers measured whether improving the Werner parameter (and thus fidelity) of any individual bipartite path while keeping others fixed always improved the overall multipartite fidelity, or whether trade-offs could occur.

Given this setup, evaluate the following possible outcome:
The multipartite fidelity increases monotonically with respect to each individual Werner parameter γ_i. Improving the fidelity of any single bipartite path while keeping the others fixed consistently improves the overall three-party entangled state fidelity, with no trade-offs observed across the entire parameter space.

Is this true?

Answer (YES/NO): YES